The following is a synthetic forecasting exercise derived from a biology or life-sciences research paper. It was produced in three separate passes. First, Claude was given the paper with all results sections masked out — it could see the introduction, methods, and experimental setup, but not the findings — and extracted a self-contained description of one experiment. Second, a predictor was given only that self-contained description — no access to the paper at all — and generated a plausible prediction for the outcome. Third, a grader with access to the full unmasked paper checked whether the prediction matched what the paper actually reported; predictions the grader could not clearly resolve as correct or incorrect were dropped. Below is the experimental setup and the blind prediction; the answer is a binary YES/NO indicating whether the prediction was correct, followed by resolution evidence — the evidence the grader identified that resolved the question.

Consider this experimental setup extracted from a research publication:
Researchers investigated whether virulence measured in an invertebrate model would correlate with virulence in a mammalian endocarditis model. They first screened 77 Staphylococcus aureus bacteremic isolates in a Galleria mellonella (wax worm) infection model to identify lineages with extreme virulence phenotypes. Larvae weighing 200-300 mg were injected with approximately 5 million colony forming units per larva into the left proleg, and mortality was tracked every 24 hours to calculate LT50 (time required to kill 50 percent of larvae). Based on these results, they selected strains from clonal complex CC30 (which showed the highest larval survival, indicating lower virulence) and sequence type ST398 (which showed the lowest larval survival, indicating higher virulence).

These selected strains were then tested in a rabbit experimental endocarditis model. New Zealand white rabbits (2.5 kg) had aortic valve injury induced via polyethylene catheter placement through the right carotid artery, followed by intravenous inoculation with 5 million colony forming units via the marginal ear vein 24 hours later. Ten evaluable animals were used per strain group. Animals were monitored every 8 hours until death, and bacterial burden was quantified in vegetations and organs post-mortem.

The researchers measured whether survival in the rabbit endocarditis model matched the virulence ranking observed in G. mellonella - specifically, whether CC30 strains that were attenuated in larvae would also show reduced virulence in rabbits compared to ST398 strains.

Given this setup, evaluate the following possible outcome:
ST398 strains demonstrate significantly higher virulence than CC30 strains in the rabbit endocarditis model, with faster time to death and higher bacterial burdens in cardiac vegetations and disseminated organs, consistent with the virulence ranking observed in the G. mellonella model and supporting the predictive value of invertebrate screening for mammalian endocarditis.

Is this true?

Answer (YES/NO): NO